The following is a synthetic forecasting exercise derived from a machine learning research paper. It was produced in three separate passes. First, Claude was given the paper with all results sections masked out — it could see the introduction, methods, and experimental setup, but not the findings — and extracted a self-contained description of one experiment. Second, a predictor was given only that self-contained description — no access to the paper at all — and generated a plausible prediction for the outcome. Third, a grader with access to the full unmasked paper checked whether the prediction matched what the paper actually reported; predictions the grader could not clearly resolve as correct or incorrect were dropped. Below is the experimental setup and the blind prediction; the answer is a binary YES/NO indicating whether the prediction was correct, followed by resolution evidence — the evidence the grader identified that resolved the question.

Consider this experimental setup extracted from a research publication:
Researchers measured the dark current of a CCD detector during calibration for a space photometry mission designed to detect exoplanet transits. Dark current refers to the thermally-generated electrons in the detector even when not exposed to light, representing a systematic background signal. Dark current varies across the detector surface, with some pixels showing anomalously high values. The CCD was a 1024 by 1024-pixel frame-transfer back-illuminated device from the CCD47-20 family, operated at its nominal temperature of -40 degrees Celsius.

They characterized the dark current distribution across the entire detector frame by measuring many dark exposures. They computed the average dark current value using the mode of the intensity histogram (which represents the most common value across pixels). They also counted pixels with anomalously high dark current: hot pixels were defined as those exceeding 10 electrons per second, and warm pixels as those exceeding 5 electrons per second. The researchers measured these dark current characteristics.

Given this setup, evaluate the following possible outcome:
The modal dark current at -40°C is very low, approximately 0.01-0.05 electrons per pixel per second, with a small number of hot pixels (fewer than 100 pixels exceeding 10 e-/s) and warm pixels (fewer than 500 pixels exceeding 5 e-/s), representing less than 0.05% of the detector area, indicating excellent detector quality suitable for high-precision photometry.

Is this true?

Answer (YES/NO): YES